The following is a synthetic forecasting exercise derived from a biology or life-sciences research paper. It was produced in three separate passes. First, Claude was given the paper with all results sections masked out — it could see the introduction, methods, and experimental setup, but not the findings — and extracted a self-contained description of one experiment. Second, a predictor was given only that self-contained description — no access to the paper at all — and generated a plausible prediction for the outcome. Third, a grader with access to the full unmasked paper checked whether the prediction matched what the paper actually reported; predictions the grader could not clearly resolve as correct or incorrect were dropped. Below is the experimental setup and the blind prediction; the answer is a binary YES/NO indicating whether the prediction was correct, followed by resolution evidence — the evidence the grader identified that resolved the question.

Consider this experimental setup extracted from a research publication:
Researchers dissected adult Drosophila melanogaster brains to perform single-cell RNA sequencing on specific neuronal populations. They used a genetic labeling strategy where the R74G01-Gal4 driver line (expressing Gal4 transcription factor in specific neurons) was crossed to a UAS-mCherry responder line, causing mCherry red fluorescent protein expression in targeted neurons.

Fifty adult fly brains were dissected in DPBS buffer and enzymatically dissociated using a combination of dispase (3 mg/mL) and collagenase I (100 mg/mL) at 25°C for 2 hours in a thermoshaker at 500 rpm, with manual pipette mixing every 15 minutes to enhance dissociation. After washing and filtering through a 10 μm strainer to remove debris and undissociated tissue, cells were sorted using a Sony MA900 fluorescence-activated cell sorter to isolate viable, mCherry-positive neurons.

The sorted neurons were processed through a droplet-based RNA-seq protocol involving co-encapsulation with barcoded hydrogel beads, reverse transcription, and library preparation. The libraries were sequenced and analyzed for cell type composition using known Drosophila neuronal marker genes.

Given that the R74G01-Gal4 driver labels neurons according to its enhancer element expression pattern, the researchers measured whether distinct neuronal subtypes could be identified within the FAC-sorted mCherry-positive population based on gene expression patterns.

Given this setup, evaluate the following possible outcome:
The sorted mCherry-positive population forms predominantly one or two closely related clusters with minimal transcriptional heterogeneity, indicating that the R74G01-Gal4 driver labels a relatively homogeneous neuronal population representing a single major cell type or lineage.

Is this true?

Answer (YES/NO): NO